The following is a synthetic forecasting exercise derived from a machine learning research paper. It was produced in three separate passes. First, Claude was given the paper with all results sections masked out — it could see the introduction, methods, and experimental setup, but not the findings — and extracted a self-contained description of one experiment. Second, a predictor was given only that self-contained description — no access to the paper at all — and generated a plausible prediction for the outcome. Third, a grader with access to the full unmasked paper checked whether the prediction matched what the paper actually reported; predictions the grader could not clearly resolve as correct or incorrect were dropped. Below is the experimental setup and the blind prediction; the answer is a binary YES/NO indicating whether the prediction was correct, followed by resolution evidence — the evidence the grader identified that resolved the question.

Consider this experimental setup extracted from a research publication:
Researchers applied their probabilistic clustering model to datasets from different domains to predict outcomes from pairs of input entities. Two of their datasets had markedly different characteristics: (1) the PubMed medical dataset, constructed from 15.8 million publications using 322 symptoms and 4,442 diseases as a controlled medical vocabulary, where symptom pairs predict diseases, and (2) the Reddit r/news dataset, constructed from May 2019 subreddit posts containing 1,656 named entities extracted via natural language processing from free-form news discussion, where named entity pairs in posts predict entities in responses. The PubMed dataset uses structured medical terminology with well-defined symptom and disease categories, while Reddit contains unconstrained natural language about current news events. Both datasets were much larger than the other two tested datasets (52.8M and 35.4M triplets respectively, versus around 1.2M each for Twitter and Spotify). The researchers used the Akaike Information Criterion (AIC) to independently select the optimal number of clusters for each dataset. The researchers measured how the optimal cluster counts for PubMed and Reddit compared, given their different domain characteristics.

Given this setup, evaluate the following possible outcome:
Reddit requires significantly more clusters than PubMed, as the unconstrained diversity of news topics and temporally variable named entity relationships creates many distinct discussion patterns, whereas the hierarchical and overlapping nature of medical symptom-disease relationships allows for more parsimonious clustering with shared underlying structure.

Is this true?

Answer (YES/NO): NO